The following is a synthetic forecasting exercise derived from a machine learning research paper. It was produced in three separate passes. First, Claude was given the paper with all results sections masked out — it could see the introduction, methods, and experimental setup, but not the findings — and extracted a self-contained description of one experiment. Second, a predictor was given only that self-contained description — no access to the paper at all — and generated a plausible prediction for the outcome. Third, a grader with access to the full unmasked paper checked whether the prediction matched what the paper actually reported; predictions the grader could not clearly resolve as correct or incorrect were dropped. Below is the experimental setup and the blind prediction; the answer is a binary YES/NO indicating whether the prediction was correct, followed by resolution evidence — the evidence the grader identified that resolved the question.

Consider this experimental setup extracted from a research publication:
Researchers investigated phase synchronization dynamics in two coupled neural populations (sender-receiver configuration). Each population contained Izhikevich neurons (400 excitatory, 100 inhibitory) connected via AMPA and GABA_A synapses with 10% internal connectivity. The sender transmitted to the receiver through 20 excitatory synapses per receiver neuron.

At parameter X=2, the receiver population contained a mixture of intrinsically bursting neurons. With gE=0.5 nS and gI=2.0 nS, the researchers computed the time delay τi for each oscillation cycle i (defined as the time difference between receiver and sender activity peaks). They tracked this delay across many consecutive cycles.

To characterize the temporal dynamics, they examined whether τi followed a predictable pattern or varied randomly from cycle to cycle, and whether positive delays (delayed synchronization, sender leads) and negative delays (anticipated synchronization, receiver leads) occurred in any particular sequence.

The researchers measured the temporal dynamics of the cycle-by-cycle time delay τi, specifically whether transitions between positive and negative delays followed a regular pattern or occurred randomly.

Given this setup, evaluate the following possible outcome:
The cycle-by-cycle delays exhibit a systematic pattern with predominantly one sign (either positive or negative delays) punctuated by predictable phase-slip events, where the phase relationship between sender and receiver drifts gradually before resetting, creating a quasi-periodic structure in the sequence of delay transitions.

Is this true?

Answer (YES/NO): NO